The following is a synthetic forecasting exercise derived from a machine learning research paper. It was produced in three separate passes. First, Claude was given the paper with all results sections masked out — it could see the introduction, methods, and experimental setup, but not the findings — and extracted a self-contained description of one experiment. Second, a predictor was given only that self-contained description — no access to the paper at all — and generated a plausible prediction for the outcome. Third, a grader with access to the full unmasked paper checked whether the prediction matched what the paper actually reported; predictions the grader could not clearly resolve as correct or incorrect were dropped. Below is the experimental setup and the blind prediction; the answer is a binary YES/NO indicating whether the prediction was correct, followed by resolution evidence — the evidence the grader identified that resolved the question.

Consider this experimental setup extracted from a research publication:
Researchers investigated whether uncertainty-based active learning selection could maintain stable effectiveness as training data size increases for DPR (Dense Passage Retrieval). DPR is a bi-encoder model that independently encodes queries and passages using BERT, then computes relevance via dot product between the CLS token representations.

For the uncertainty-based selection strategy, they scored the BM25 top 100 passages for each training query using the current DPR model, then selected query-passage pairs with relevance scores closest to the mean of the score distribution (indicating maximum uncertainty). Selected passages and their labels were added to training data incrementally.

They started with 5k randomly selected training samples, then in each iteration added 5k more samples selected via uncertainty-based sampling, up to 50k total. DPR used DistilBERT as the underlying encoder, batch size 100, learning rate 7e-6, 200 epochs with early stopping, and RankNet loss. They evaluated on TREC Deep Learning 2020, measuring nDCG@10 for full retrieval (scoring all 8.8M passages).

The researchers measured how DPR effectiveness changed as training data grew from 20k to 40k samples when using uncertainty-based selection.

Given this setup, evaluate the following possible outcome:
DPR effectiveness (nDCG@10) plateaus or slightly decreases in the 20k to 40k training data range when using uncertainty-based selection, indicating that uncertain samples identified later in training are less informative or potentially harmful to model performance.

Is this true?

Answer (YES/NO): NO